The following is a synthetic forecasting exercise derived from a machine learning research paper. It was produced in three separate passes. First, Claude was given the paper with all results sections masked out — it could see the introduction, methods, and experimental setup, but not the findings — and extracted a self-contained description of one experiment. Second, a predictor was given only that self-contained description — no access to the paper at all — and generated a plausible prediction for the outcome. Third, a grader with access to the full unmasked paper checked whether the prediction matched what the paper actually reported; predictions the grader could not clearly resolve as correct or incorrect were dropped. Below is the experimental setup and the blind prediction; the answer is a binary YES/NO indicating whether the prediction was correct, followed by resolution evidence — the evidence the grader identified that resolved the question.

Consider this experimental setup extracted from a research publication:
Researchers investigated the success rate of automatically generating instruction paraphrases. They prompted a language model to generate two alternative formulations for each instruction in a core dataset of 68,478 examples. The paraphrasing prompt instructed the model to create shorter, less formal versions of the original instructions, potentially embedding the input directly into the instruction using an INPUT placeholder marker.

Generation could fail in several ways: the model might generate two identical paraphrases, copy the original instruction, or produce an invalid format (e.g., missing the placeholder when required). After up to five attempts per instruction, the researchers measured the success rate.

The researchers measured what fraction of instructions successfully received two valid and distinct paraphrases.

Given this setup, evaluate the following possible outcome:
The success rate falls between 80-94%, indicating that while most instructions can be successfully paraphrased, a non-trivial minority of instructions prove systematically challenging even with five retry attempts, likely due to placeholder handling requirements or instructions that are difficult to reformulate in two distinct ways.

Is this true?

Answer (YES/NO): NO